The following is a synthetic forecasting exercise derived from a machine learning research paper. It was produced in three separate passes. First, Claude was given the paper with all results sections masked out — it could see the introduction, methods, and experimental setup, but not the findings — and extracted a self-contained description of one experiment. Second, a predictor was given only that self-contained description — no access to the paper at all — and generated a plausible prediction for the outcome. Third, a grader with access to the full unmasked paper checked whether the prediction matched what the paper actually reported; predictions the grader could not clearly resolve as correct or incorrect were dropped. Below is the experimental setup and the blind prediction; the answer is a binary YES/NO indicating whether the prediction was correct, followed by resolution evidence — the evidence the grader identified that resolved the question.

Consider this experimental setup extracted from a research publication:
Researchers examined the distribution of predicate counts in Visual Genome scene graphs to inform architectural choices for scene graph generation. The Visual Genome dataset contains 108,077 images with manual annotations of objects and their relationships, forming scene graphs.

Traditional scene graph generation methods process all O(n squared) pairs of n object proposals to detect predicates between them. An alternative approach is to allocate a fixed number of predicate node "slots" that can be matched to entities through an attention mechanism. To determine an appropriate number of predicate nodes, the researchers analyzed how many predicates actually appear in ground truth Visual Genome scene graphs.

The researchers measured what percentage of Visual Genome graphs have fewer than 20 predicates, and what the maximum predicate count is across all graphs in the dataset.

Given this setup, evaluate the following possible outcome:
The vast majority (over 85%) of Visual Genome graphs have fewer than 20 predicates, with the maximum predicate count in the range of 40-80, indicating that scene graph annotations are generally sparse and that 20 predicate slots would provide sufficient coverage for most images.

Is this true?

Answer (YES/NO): YES